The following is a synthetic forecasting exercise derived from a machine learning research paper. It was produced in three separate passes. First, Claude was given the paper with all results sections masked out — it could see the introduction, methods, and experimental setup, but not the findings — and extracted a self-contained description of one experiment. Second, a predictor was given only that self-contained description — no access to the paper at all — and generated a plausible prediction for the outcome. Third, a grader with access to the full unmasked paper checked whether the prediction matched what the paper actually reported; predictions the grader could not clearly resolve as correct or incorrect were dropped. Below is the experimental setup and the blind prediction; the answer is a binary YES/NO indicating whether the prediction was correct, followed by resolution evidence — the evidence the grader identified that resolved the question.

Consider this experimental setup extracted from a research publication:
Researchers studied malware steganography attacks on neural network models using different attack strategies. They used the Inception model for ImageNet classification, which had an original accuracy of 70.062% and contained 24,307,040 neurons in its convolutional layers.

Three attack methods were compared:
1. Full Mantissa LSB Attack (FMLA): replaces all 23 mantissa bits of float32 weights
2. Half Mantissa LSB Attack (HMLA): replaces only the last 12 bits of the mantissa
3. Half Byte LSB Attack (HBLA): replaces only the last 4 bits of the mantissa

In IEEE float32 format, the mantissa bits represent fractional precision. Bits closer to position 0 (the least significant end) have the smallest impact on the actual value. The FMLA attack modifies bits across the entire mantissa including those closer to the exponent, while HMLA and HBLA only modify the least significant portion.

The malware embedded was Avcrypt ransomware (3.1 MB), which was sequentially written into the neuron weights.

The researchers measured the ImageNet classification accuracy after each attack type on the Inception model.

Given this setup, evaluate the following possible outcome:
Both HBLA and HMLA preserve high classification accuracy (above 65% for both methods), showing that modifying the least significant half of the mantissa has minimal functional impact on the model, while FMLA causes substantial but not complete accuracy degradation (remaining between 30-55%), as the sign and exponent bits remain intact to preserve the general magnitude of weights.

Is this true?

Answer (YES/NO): YES